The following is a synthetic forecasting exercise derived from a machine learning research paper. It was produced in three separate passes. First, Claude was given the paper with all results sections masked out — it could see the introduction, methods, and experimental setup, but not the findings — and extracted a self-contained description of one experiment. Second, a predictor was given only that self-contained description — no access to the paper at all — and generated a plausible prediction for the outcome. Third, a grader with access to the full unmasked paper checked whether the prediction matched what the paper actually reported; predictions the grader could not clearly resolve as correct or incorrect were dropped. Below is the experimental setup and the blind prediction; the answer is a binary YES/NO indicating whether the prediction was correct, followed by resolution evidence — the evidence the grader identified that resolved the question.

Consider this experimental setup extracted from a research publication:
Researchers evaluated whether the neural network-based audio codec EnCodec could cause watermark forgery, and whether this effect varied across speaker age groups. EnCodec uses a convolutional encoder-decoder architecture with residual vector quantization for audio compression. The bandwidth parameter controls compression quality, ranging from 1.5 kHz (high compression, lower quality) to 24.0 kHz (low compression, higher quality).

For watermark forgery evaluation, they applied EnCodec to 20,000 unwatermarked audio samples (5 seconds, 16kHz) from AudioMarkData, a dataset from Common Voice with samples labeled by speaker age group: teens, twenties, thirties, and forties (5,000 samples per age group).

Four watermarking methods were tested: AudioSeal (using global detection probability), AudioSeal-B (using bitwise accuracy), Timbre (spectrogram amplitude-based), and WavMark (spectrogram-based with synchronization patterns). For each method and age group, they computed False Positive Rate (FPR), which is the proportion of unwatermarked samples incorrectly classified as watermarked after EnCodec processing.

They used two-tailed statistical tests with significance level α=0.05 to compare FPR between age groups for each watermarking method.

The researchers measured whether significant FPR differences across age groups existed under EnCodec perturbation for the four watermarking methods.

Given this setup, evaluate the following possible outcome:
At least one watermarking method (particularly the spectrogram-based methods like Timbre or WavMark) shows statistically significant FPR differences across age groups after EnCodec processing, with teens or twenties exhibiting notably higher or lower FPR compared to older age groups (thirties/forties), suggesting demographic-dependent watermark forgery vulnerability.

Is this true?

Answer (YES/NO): NO